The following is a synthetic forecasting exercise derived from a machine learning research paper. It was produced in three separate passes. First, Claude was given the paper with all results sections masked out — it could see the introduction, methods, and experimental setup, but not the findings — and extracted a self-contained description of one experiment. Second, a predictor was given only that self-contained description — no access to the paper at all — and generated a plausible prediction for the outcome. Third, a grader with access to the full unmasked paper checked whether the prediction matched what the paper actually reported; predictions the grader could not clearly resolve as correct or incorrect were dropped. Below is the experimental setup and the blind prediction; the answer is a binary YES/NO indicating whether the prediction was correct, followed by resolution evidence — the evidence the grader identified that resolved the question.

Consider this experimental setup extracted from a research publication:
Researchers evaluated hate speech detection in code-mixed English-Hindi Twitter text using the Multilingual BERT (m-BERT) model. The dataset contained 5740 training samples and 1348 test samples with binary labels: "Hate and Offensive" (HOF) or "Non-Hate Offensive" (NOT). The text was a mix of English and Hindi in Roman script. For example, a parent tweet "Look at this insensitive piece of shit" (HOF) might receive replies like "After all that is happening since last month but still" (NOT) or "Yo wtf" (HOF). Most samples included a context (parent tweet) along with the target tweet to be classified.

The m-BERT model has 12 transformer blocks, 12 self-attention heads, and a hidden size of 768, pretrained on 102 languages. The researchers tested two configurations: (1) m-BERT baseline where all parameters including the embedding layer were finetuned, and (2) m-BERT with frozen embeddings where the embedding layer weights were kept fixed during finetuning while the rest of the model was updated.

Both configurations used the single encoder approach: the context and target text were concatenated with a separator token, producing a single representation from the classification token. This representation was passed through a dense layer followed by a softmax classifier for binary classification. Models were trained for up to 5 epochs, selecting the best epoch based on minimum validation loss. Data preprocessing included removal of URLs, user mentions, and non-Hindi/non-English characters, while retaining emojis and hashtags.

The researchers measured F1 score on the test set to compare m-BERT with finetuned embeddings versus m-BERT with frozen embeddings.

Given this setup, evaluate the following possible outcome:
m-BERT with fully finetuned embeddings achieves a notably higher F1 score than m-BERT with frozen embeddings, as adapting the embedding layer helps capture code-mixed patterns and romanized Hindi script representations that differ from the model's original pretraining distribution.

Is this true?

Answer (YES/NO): NO